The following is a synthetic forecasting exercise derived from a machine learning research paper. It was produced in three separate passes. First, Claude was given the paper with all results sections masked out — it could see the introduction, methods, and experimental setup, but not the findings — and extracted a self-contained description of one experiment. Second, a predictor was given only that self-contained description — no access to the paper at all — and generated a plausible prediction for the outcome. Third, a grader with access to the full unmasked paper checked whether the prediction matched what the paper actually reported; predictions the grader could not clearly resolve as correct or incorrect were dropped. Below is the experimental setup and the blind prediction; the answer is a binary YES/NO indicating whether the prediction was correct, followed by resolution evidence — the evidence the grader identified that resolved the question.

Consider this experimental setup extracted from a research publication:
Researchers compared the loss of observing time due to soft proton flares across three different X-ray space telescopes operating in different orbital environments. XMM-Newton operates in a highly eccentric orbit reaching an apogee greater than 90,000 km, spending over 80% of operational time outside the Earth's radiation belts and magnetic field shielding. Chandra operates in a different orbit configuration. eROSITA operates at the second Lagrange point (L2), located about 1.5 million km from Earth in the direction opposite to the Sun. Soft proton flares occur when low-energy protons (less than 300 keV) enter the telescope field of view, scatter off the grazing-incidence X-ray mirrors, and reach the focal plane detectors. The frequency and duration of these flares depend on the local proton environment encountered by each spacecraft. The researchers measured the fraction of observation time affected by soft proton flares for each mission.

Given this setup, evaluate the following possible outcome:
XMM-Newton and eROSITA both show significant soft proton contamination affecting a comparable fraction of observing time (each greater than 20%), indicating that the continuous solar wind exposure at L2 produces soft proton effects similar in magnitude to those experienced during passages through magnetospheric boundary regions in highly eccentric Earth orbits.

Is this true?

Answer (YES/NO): NO